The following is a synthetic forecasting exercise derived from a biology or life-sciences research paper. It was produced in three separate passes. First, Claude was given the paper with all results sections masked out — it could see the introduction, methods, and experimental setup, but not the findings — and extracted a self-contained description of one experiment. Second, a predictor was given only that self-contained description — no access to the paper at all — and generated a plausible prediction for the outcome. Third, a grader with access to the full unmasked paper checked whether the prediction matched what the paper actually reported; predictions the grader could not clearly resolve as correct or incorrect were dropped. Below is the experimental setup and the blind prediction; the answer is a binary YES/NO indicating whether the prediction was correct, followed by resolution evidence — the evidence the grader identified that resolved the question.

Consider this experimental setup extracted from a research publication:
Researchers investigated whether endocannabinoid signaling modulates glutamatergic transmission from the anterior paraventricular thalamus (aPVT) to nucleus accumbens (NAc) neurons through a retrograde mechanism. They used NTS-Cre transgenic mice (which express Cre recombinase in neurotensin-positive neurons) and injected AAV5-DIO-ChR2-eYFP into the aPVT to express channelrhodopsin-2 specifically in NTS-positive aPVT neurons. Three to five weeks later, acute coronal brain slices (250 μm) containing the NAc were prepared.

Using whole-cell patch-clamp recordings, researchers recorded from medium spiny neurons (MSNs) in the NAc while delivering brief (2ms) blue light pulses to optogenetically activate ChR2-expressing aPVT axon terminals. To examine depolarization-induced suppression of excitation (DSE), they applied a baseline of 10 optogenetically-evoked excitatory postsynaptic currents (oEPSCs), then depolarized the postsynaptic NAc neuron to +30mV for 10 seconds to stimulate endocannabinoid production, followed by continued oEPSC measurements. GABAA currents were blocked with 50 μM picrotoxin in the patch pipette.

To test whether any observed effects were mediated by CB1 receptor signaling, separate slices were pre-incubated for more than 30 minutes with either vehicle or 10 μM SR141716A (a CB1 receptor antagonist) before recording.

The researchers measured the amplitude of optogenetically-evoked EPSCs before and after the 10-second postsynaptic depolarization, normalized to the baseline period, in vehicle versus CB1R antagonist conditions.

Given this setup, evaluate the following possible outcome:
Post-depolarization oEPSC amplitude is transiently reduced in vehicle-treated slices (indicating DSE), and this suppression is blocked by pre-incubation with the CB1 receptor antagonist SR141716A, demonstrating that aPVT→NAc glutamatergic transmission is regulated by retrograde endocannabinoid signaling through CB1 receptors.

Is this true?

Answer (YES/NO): YES